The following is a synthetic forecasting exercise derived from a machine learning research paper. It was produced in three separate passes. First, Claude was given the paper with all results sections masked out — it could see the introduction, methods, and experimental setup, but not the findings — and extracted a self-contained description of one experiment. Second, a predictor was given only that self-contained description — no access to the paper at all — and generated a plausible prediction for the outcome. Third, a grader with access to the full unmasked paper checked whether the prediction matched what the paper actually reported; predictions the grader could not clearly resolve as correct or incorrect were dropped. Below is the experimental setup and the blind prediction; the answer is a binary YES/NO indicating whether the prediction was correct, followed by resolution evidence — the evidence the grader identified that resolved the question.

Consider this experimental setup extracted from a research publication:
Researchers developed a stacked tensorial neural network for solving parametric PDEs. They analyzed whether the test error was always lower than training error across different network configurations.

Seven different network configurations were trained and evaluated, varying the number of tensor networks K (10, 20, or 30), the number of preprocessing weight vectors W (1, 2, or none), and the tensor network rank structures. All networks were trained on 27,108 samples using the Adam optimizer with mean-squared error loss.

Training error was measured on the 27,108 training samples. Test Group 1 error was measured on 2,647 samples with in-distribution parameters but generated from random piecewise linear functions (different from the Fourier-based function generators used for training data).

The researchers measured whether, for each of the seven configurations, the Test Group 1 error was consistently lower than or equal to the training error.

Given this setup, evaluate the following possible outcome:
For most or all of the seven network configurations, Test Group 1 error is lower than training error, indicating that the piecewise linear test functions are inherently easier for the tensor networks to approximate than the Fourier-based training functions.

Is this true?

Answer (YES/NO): YES